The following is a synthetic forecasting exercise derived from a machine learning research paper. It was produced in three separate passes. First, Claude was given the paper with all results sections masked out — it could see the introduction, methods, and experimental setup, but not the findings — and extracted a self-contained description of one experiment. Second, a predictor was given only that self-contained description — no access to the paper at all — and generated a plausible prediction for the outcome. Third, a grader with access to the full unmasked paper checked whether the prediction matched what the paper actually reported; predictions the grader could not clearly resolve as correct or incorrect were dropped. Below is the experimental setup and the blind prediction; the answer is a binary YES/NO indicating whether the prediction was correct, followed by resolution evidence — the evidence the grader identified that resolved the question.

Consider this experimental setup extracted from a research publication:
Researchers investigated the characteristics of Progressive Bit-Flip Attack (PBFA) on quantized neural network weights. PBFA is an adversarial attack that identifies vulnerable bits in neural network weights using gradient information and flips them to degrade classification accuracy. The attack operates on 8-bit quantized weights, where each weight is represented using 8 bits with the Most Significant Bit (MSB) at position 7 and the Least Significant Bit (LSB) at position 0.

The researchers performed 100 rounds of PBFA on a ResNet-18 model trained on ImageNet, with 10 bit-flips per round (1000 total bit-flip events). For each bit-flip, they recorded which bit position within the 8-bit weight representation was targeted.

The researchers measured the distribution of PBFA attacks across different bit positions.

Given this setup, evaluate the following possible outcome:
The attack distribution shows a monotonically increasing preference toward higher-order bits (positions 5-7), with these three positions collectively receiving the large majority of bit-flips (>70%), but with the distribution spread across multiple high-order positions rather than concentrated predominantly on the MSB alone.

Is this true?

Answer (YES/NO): NO